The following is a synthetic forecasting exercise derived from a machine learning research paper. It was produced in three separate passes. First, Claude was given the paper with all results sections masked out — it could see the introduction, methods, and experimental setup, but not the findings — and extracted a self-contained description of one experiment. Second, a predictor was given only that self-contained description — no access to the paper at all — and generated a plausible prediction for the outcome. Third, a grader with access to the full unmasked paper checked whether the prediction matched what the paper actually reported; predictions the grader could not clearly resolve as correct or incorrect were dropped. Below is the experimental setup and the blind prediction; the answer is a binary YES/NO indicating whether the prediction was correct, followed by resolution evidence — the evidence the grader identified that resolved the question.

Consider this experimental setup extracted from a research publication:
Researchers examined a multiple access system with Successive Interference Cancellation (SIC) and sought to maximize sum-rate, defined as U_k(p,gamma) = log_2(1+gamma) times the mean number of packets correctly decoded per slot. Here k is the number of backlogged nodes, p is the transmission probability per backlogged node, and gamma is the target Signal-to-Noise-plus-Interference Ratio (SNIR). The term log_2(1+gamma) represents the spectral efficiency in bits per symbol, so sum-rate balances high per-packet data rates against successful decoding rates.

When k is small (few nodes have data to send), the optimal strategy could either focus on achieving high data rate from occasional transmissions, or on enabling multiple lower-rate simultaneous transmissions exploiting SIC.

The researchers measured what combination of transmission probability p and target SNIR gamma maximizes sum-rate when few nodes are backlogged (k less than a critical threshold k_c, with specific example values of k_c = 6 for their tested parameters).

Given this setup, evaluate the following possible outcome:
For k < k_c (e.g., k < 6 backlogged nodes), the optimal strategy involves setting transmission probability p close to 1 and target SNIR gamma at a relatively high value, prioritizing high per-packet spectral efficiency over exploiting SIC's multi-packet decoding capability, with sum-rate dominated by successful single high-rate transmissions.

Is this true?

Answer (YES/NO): NO